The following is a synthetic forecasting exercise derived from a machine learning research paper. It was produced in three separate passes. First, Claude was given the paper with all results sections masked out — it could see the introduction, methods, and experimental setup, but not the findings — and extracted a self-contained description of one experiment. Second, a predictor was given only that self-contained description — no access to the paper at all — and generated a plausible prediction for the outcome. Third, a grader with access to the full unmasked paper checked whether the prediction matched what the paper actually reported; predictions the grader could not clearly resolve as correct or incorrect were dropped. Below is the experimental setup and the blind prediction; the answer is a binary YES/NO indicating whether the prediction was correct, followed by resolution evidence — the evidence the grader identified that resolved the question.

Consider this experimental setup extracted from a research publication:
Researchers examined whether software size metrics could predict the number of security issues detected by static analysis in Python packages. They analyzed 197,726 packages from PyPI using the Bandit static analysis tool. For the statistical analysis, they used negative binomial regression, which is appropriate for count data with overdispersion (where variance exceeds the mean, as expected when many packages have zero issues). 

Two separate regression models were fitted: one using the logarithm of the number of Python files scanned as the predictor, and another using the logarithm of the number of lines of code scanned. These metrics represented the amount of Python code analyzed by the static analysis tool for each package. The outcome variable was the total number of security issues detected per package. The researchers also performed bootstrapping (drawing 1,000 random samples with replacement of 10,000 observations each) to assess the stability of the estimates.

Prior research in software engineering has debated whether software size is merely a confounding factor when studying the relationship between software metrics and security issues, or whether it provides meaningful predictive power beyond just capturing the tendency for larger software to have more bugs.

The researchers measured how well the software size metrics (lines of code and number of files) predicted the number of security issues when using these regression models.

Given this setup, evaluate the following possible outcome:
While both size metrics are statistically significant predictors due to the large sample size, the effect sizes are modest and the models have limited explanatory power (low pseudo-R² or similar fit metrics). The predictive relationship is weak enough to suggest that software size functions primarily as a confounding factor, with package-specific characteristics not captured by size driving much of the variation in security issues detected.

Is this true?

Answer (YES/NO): NO